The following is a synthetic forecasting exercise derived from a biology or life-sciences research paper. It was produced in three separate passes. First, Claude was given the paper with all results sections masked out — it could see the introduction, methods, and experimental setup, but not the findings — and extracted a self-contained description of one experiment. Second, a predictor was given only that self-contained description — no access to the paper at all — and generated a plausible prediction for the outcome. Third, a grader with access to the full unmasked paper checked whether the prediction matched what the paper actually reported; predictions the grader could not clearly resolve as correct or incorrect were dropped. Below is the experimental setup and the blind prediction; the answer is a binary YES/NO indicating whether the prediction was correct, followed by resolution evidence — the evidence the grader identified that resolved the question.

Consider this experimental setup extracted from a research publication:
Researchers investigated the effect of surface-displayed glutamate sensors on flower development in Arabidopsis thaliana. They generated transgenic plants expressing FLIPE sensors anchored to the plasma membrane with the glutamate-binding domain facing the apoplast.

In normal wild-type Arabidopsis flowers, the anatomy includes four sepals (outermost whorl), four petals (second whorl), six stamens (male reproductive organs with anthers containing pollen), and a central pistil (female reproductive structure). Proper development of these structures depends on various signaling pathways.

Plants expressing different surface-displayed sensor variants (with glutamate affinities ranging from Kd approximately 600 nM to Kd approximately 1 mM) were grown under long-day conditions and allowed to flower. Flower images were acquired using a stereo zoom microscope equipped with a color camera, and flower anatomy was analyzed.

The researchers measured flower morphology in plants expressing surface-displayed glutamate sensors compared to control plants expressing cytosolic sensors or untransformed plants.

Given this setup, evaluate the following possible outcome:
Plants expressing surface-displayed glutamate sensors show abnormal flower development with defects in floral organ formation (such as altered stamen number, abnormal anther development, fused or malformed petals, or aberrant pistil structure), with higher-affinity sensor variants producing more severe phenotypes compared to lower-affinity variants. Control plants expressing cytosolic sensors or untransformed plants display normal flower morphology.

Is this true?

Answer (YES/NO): YES